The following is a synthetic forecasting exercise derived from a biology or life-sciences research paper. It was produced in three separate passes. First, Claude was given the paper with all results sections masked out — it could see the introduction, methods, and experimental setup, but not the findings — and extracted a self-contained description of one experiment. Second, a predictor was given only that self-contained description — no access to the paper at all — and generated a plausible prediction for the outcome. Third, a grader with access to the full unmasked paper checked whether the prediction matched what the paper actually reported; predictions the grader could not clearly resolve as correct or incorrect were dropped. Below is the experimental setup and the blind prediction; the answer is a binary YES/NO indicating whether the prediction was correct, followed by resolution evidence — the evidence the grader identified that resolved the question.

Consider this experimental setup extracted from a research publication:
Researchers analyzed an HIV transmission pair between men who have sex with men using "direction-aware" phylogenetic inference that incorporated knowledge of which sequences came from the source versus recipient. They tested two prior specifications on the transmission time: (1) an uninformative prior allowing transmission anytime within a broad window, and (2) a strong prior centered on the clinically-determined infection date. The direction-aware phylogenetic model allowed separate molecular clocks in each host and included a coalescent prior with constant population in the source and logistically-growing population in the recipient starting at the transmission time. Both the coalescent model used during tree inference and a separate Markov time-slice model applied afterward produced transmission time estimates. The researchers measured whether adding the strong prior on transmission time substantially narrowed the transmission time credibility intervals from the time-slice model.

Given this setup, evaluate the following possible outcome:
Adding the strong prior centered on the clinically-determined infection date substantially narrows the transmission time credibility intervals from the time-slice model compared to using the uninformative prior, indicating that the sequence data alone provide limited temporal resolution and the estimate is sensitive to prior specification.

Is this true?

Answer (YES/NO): NO